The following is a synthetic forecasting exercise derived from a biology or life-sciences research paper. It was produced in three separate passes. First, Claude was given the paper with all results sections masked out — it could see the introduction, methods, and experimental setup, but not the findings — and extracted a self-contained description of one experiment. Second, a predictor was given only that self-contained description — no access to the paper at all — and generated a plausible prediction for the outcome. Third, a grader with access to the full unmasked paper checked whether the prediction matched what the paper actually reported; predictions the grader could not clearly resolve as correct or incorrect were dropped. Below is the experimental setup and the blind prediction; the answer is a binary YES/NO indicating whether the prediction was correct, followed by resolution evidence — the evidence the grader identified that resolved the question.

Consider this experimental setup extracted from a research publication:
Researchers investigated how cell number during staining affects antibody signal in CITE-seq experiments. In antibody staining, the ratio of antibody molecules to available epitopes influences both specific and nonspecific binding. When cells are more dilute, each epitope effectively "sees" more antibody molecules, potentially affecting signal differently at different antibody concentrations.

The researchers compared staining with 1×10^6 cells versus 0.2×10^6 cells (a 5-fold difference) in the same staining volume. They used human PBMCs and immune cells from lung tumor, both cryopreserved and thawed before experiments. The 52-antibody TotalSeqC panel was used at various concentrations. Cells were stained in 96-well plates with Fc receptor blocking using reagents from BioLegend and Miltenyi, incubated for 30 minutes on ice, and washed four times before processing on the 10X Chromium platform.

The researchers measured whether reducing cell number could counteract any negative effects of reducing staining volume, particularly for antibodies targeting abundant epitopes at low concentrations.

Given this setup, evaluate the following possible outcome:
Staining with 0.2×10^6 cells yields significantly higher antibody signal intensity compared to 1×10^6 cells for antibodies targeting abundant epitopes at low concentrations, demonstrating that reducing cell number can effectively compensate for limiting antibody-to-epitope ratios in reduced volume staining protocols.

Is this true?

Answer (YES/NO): YES